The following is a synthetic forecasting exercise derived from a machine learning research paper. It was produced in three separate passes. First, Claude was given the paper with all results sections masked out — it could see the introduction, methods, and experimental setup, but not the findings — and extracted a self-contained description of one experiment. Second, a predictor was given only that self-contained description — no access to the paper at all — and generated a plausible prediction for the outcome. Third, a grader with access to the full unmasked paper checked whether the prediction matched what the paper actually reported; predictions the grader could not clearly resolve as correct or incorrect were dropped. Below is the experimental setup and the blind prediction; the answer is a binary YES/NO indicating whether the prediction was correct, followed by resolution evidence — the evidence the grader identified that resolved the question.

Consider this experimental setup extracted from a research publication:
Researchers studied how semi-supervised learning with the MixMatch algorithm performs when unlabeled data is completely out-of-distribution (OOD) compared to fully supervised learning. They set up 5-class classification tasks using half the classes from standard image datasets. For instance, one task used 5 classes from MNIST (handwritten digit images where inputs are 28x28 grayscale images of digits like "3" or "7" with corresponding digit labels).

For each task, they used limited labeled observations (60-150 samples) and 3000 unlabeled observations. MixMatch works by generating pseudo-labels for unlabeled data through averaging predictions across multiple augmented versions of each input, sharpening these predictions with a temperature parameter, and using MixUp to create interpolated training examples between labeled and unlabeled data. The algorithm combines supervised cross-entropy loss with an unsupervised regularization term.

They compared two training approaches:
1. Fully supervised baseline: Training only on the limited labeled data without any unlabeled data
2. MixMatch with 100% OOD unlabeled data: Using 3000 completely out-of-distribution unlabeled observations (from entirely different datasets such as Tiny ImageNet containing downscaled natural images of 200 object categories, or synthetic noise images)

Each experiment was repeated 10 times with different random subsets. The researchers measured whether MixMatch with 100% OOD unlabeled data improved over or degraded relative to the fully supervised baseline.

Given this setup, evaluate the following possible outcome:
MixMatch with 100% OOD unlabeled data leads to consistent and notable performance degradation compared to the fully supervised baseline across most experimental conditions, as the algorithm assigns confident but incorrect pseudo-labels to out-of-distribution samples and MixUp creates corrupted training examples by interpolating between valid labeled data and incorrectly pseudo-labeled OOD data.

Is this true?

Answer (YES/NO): NO